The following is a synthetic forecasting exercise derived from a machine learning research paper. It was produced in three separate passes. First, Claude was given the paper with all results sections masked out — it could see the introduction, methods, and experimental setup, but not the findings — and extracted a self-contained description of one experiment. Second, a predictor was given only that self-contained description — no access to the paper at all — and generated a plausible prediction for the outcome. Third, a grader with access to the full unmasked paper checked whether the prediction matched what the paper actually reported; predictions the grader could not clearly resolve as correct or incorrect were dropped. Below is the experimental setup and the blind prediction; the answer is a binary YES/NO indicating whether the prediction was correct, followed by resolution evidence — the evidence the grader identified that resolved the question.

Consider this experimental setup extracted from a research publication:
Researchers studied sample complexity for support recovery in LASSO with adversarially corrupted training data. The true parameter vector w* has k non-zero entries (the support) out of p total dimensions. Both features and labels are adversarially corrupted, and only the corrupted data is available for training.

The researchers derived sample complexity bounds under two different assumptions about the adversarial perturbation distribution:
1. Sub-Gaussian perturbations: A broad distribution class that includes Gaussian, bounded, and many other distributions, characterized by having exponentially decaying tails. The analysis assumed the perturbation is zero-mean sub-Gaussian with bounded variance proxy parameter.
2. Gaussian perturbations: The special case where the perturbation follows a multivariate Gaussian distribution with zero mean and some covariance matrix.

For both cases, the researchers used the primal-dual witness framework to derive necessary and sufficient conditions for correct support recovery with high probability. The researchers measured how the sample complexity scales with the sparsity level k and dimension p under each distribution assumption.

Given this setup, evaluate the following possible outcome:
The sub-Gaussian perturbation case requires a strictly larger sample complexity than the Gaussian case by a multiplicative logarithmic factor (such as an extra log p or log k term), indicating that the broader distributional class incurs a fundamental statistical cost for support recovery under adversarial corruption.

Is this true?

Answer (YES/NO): NO